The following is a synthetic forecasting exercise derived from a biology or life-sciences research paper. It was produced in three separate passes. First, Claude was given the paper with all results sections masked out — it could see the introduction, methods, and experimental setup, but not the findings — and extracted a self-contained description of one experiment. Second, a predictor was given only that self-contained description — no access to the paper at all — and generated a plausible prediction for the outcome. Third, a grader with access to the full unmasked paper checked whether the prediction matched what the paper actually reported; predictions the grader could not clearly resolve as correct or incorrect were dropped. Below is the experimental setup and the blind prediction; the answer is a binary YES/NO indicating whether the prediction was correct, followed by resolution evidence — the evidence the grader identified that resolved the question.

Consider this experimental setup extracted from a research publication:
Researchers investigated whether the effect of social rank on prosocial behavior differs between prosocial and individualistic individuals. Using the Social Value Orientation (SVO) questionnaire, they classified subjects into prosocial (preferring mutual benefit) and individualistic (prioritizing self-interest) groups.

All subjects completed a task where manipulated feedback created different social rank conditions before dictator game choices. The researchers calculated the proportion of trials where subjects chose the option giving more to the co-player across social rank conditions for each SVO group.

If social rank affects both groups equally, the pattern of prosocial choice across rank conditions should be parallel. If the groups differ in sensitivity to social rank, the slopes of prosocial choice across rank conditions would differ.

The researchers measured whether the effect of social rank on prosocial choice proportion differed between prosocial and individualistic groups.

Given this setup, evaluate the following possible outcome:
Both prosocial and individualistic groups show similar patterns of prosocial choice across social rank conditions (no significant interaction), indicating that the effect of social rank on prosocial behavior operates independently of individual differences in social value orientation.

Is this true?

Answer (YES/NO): NO